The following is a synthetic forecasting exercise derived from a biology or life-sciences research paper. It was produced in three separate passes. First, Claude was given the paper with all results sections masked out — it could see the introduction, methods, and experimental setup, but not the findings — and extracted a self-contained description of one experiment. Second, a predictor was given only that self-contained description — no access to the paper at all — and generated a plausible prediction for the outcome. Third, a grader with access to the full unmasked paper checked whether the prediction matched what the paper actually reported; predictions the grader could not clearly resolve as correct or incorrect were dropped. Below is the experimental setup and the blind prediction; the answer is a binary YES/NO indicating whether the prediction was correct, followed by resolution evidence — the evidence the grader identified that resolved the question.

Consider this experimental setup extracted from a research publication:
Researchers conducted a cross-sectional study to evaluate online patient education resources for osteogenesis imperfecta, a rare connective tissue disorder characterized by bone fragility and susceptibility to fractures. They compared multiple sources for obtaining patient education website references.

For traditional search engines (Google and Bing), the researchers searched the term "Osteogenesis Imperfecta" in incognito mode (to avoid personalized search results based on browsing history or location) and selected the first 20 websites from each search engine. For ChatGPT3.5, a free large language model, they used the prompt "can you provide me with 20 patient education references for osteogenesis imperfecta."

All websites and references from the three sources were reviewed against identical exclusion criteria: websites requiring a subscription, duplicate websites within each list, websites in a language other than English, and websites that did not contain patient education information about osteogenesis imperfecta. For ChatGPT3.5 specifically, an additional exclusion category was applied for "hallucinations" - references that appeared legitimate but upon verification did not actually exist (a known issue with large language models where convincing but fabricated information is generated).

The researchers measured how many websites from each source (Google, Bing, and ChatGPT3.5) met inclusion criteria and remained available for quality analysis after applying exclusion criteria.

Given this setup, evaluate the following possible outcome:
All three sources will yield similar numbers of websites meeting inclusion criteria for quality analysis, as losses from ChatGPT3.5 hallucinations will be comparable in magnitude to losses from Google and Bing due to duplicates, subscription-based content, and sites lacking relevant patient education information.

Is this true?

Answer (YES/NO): NO